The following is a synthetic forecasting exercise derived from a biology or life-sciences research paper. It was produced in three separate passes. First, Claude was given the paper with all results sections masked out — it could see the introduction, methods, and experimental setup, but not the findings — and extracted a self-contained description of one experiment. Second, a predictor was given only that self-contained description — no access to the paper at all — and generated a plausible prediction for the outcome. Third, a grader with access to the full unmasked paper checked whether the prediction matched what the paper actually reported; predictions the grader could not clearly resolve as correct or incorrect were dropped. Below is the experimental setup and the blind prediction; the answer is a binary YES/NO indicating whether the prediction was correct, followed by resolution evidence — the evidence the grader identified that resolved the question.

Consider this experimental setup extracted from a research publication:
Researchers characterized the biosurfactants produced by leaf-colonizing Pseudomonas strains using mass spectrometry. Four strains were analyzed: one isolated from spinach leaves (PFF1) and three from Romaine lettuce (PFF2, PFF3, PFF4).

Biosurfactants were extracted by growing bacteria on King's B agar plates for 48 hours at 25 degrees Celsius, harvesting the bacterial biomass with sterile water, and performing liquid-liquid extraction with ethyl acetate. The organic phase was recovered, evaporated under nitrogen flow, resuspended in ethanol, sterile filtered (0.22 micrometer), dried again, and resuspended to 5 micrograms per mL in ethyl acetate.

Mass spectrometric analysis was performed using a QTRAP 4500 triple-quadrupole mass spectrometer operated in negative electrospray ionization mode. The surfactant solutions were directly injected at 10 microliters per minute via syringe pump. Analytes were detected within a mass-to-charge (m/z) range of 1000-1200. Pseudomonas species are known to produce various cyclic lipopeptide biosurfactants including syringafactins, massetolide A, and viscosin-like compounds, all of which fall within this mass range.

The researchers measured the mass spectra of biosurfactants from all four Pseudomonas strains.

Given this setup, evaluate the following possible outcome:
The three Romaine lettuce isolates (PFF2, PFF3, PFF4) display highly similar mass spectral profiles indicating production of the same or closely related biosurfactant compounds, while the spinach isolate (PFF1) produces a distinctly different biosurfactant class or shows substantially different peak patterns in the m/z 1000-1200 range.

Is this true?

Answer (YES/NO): NO